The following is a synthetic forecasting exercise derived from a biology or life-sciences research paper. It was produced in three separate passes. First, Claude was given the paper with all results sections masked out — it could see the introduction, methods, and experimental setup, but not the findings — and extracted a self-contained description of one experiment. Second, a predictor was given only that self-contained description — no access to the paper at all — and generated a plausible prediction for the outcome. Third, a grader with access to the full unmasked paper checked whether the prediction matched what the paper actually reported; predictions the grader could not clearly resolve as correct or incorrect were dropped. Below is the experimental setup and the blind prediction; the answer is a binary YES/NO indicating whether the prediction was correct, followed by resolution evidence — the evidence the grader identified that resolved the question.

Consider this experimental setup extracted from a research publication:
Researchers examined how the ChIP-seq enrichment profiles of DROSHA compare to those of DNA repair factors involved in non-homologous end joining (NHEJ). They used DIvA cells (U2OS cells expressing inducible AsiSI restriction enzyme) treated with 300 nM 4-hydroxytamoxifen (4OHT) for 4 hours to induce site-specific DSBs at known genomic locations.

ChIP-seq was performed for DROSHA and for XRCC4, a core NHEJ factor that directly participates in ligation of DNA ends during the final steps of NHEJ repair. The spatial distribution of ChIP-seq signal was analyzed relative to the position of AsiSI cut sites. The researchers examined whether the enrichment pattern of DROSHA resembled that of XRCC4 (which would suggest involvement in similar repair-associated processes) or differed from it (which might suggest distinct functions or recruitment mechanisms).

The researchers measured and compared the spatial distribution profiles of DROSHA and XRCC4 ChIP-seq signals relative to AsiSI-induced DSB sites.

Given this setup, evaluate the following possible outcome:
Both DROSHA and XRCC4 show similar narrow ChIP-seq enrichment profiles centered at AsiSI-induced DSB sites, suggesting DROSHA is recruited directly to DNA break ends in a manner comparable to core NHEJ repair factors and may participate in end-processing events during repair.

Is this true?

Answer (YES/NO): YES